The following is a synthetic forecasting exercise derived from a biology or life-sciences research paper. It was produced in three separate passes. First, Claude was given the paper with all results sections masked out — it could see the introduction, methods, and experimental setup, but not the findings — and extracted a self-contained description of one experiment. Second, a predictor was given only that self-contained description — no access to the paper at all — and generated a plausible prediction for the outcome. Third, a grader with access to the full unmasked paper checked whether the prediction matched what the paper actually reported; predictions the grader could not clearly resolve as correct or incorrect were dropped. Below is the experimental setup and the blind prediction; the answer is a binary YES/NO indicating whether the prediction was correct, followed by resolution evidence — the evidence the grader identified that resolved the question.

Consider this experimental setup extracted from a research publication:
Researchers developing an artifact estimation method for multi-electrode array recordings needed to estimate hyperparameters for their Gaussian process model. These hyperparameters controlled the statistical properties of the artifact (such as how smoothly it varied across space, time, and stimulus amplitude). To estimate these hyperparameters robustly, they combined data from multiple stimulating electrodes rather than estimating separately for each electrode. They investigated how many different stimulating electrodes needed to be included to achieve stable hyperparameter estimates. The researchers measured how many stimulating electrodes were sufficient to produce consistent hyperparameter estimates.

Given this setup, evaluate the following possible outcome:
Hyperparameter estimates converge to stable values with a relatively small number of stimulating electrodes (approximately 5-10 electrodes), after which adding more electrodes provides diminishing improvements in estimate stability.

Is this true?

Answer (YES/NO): NO